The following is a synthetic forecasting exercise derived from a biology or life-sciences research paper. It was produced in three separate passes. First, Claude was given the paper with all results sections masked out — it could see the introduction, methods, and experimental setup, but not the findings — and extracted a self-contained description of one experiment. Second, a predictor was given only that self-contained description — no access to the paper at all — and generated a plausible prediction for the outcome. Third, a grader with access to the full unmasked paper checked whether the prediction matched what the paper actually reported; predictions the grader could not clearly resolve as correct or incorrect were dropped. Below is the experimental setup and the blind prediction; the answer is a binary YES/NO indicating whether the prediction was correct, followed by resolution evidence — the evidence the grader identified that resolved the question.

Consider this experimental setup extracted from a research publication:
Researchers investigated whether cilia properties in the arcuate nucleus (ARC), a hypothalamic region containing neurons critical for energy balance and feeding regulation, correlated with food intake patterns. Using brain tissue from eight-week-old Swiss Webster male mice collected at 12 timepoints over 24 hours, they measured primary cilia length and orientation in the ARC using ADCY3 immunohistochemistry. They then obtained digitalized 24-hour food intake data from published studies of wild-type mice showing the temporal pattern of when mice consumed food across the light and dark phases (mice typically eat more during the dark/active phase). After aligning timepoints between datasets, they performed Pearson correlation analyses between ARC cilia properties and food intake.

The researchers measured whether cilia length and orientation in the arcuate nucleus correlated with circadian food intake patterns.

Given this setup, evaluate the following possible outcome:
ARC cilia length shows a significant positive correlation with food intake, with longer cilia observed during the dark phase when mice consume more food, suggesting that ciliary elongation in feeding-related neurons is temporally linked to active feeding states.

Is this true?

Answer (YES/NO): NO